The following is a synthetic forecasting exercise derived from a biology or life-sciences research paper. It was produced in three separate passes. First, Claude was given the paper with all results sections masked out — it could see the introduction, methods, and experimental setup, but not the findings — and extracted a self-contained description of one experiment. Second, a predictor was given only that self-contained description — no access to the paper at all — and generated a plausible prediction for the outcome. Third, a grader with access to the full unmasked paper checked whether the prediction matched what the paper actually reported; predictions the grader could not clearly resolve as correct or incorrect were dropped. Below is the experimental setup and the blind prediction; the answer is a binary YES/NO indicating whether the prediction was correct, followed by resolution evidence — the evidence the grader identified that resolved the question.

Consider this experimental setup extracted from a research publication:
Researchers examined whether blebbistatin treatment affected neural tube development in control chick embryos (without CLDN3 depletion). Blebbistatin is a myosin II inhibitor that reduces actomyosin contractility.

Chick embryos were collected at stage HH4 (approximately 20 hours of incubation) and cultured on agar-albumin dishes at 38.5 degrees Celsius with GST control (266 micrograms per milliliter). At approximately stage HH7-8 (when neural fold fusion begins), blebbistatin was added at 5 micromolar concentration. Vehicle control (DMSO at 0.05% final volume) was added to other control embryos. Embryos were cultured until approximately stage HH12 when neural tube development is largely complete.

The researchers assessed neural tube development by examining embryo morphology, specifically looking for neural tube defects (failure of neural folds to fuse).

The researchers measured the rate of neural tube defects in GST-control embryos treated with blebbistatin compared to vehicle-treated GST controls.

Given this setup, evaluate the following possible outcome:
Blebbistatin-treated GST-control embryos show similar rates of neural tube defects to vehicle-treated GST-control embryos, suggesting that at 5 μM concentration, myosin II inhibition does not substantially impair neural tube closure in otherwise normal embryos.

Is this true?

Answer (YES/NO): NO